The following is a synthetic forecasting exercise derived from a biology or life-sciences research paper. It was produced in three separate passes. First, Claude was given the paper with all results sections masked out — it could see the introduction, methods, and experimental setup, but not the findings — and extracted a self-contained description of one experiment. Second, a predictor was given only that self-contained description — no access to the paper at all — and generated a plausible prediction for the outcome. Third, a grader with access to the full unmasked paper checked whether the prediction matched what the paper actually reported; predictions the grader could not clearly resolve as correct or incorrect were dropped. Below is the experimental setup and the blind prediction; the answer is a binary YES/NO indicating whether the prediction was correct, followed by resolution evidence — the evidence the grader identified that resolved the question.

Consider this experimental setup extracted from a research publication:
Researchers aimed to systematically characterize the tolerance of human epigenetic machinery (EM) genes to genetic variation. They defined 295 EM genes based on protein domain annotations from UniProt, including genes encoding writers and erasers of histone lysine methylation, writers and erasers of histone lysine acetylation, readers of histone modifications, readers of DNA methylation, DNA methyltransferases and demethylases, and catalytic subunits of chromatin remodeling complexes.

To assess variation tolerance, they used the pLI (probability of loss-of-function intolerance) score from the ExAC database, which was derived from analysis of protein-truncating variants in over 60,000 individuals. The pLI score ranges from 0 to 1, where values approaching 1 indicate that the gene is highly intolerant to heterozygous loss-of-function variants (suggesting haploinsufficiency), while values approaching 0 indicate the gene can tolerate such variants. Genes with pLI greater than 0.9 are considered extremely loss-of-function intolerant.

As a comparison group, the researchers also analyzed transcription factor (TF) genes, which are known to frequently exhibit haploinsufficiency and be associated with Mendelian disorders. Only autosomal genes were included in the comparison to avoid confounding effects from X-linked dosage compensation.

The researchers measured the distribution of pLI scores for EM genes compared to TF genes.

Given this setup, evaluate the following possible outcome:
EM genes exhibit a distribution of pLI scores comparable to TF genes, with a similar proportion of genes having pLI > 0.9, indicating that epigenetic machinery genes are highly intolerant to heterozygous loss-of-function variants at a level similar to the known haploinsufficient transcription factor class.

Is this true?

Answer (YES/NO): NO